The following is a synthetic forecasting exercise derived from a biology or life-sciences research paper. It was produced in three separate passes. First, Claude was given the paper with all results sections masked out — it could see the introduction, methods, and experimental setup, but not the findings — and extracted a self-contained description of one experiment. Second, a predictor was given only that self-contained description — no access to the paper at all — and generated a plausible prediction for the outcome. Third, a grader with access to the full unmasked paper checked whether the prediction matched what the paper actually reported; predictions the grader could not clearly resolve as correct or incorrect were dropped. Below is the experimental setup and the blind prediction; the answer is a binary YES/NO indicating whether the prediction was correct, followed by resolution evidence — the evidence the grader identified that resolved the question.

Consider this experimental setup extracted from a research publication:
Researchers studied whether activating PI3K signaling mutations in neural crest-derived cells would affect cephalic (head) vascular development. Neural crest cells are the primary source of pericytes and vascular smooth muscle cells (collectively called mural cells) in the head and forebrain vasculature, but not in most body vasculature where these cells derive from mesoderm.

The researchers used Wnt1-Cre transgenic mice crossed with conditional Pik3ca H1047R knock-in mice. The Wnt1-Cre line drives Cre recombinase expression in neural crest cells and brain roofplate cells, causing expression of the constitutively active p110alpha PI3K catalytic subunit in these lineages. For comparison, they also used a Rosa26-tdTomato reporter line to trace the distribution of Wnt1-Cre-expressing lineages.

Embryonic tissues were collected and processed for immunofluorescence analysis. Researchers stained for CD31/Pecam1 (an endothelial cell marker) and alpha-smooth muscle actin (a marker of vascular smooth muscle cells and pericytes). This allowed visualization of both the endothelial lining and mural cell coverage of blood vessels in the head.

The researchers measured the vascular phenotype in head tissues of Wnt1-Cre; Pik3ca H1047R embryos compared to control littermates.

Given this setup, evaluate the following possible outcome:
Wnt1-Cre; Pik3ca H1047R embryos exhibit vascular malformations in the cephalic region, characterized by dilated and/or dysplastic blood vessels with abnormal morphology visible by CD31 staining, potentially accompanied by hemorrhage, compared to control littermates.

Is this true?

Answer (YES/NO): YES